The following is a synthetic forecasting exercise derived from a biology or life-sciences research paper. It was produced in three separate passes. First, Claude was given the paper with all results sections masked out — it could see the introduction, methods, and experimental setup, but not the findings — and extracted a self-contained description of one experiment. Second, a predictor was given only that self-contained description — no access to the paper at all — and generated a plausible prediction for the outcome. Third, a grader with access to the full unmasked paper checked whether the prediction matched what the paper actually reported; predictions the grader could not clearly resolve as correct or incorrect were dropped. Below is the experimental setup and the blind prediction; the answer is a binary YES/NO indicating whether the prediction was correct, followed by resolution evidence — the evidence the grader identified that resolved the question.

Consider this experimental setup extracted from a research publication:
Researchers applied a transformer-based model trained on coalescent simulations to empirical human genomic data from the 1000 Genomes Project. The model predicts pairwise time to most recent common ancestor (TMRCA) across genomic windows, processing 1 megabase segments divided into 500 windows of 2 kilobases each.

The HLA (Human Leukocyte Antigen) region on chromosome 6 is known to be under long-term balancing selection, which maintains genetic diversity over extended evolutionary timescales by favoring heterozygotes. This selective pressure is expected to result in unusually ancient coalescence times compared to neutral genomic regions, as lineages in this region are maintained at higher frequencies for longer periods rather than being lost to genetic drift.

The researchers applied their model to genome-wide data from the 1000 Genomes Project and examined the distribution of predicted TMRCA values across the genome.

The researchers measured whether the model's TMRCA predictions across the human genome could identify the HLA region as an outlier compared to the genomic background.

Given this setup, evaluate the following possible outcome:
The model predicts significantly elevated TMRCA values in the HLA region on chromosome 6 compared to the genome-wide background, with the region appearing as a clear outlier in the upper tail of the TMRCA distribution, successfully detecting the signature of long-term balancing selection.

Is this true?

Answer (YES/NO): YES